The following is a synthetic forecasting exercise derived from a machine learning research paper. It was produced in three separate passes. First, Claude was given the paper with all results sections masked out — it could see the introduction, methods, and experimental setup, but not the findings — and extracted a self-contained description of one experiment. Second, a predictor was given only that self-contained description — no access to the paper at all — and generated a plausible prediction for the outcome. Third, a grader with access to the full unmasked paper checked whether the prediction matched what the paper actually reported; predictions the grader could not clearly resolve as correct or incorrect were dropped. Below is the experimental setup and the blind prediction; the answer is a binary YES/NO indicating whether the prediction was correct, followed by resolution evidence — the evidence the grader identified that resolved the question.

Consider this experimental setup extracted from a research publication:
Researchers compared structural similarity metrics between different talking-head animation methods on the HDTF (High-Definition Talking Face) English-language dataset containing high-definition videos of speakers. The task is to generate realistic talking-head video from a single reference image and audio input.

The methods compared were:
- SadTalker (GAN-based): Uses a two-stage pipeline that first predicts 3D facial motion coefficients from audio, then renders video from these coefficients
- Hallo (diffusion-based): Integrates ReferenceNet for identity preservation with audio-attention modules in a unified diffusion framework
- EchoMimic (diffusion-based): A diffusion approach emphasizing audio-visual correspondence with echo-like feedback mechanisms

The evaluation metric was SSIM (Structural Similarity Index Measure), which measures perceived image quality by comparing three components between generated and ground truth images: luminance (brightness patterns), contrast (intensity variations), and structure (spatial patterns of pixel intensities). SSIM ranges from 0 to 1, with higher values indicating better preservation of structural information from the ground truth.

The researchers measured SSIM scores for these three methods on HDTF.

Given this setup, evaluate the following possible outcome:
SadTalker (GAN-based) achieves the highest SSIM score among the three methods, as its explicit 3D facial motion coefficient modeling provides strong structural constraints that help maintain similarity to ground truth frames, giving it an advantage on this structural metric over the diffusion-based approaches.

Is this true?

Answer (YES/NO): NO